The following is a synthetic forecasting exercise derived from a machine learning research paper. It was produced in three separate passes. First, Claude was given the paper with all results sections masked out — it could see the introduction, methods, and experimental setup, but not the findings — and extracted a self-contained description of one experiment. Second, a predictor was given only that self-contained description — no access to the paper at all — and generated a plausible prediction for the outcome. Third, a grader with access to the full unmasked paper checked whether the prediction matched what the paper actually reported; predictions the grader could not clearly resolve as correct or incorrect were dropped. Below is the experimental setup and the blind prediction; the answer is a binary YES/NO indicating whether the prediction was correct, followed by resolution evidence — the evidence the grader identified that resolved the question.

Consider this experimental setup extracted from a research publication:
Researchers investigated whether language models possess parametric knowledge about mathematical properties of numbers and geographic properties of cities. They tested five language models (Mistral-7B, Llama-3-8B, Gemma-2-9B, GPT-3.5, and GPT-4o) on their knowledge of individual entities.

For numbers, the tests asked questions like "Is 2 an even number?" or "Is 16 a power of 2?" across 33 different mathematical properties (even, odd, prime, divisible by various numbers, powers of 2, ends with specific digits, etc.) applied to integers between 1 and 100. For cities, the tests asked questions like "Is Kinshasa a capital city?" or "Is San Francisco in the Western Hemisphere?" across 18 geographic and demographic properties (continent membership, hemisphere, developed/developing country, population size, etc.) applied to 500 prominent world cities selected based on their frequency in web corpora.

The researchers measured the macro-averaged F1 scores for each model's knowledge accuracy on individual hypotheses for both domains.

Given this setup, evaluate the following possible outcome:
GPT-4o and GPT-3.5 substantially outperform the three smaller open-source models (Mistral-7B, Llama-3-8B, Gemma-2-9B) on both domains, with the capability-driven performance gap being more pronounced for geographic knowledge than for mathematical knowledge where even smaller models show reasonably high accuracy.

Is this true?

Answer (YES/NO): NO